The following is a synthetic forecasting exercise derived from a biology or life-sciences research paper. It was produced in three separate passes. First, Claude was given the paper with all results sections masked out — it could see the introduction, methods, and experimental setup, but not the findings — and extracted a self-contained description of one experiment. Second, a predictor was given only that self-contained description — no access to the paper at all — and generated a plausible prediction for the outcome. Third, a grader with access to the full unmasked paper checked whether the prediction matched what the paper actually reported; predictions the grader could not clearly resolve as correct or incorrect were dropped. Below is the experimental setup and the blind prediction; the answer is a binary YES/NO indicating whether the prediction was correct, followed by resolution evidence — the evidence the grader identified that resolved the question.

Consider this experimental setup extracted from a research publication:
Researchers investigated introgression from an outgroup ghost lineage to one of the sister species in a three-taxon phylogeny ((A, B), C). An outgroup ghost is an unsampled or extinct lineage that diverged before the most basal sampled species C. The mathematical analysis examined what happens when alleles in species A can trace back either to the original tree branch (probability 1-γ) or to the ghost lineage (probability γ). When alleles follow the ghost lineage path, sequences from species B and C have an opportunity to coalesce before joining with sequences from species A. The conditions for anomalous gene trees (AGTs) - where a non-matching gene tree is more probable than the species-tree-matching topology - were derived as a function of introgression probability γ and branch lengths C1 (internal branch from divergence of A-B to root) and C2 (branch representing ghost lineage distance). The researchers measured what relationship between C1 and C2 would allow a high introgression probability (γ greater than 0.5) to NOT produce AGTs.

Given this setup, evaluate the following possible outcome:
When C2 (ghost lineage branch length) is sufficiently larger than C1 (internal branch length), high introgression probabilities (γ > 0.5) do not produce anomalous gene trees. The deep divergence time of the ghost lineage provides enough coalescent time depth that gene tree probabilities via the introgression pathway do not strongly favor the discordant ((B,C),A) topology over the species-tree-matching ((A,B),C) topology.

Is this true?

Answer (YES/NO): NO